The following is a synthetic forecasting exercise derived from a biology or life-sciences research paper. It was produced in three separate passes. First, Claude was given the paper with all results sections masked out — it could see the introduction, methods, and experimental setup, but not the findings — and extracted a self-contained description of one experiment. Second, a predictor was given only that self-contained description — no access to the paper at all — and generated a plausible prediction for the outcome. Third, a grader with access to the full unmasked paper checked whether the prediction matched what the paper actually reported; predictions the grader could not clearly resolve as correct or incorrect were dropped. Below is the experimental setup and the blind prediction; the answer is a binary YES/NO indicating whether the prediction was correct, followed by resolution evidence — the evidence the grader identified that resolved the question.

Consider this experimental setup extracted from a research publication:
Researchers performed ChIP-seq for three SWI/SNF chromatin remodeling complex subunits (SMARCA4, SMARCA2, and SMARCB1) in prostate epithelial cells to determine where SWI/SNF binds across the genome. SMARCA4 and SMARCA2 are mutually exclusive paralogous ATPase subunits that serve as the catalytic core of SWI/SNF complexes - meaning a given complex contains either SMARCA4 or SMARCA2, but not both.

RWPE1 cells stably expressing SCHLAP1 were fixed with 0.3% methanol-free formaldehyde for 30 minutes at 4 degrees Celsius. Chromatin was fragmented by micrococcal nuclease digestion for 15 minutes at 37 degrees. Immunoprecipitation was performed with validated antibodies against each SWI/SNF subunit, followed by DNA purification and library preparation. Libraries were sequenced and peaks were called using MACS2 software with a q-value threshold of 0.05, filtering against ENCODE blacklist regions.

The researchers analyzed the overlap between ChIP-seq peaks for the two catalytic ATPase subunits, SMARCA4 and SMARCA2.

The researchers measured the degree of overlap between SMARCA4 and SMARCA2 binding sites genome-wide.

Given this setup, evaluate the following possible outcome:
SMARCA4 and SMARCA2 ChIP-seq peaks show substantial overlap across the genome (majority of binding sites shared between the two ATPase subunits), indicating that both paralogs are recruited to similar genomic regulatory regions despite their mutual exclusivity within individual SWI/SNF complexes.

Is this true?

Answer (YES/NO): YES